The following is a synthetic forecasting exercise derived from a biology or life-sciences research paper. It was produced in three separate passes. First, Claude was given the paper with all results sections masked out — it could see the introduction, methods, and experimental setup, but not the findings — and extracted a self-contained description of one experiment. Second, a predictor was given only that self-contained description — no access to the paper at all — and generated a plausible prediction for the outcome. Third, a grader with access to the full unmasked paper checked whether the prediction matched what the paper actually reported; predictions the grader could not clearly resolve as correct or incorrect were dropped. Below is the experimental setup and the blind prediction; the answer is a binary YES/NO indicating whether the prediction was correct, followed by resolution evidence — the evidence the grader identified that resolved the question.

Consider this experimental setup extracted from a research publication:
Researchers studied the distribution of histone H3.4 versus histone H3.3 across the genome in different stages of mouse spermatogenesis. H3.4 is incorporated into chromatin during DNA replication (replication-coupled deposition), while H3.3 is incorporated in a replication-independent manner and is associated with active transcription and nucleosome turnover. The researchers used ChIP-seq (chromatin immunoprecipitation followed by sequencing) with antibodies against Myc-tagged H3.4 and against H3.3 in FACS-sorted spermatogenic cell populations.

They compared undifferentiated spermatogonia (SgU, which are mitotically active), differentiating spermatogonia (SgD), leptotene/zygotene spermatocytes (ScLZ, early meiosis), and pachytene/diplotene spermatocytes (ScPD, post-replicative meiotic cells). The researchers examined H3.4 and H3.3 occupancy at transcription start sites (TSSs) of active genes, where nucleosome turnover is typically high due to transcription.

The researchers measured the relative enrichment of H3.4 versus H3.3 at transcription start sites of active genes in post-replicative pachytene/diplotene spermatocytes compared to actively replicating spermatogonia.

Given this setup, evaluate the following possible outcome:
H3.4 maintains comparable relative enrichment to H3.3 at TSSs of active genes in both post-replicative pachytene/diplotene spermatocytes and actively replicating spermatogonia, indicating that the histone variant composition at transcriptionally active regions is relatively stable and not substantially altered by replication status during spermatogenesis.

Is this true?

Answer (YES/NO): NO